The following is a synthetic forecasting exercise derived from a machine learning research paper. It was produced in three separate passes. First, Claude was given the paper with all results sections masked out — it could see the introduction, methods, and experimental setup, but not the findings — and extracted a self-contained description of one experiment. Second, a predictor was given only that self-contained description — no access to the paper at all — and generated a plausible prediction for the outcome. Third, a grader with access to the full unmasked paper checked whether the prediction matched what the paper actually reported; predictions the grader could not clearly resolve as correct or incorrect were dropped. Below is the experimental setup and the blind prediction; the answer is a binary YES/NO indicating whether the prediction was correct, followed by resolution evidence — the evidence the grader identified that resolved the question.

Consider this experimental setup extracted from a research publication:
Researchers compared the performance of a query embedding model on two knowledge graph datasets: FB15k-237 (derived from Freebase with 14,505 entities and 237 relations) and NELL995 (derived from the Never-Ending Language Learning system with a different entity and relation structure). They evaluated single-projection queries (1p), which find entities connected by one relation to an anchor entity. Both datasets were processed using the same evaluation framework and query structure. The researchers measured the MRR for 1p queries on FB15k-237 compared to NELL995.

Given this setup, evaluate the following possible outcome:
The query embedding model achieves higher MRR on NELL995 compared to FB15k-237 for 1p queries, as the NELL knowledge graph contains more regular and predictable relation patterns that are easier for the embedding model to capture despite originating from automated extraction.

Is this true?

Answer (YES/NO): YES